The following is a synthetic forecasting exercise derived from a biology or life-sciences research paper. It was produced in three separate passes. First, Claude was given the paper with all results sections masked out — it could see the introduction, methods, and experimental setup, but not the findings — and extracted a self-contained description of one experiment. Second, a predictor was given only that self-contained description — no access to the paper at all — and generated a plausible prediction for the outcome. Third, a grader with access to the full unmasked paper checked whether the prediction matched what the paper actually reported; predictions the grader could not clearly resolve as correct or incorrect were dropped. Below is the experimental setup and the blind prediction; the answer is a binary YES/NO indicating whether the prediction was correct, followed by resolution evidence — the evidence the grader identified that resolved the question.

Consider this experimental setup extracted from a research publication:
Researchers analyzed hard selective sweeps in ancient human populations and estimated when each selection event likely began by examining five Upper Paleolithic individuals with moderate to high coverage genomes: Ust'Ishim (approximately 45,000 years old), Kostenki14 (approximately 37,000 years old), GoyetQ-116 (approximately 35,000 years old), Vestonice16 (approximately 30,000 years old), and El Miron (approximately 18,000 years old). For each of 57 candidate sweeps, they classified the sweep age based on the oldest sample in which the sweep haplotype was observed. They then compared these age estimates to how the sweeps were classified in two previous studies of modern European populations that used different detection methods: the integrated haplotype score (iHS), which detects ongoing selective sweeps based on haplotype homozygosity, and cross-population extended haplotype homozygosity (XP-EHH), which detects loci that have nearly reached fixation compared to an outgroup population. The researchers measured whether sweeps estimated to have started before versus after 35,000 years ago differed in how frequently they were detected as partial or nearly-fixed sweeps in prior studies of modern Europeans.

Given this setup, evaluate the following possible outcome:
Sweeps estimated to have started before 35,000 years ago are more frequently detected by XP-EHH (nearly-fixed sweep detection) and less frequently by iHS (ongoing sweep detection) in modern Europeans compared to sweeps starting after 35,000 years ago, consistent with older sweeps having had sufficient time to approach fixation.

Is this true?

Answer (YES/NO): NO